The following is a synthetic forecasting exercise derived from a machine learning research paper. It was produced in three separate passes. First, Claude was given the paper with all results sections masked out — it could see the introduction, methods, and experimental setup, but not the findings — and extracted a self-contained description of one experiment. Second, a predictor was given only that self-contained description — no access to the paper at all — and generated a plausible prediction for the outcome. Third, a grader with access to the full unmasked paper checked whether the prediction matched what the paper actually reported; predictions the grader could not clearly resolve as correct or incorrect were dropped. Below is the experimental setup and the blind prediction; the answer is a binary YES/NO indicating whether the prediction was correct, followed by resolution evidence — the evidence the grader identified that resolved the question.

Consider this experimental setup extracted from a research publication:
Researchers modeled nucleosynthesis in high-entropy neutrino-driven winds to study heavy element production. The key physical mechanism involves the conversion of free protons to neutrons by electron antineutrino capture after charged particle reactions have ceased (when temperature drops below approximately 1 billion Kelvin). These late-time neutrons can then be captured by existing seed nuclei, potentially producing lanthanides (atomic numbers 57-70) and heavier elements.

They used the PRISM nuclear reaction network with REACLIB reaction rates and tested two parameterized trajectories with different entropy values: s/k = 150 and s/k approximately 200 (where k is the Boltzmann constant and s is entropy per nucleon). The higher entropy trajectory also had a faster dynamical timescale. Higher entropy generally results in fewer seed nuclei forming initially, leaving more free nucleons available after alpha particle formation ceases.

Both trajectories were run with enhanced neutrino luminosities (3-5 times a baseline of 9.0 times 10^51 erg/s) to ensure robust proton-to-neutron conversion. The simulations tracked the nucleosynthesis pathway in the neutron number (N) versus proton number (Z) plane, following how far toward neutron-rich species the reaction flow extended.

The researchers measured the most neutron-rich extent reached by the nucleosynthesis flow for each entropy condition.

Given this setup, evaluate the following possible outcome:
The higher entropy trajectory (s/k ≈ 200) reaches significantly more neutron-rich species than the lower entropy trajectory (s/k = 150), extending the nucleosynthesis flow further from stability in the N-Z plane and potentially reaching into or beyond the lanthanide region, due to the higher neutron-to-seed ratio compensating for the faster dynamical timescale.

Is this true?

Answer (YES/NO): YES